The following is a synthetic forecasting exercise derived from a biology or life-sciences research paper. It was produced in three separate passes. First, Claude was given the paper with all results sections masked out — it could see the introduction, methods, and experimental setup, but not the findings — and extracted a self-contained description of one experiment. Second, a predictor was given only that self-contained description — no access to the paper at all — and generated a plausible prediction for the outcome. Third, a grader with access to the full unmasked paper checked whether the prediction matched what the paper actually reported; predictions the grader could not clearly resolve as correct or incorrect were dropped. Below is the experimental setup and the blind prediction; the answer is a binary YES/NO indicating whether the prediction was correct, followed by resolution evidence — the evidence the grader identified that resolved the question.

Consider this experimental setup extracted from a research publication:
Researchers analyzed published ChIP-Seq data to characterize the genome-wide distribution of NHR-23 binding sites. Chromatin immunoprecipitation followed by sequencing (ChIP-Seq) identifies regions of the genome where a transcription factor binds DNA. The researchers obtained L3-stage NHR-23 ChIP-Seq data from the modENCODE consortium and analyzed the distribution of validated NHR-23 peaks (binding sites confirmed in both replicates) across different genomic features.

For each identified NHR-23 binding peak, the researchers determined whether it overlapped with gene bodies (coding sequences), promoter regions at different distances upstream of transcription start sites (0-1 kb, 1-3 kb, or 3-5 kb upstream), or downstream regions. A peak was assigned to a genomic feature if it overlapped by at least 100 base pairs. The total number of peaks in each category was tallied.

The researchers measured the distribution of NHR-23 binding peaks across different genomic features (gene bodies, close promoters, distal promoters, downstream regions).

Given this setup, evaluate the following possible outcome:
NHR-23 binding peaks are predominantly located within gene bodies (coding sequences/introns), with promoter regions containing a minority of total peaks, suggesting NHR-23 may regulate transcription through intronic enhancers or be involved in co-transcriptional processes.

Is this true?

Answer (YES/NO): NO